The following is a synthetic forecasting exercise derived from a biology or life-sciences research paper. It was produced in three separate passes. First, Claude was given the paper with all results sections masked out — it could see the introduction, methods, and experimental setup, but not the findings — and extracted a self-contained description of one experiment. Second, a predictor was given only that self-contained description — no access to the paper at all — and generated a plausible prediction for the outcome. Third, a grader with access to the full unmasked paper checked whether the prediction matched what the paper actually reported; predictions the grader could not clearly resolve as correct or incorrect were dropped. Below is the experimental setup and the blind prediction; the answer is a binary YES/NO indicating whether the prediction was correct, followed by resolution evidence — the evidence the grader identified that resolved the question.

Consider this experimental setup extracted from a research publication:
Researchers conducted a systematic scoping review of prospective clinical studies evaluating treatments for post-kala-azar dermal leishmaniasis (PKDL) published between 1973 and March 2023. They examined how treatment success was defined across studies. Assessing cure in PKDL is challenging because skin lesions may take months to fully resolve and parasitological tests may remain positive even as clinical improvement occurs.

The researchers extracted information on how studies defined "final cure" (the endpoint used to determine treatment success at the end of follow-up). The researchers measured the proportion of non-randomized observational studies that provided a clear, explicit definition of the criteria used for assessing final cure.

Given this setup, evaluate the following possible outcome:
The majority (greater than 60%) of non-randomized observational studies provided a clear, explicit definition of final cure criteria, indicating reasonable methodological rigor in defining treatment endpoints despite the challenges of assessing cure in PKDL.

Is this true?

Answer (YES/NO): NO